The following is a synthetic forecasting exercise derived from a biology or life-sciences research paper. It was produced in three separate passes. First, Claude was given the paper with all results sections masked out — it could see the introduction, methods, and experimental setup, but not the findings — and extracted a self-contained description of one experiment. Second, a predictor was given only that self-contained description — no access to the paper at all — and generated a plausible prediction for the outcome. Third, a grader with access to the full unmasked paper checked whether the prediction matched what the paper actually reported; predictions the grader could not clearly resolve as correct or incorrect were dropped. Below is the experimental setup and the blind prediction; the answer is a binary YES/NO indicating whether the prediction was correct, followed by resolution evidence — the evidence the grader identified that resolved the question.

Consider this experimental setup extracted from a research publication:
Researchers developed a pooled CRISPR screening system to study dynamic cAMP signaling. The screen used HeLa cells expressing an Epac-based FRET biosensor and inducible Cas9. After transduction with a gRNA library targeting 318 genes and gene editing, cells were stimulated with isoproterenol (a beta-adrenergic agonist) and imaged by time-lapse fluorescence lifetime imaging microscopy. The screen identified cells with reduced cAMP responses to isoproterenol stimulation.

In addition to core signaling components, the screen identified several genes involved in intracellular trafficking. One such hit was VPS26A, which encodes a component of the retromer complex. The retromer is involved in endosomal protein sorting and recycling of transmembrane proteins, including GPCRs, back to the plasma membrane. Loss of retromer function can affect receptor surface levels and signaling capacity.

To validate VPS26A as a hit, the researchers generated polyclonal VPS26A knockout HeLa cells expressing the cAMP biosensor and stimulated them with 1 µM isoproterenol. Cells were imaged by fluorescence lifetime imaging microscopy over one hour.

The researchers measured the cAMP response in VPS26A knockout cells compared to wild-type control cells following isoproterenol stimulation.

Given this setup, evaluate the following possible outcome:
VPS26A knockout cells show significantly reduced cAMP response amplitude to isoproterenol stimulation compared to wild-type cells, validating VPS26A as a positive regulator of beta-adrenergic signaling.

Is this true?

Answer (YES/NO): YES